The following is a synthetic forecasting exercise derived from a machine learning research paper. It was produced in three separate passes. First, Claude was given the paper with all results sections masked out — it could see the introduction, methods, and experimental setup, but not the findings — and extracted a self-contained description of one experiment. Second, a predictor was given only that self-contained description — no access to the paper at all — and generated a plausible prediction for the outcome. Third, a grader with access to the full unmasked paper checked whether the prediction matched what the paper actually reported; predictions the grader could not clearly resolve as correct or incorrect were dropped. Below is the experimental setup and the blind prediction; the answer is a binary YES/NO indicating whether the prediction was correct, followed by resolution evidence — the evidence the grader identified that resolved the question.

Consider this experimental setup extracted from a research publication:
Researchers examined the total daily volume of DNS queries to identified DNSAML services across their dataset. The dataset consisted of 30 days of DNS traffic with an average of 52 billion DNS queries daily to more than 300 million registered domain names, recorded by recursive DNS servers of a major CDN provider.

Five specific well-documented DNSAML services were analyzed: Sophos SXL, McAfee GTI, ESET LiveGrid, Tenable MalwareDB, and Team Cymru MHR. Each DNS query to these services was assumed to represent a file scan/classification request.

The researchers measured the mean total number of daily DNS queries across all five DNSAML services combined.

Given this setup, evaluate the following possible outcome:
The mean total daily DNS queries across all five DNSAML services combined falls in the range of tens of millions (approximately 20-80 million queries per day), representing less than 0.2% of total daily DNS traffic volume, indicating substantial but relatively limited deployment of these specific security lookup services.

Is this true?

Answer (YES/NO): NO